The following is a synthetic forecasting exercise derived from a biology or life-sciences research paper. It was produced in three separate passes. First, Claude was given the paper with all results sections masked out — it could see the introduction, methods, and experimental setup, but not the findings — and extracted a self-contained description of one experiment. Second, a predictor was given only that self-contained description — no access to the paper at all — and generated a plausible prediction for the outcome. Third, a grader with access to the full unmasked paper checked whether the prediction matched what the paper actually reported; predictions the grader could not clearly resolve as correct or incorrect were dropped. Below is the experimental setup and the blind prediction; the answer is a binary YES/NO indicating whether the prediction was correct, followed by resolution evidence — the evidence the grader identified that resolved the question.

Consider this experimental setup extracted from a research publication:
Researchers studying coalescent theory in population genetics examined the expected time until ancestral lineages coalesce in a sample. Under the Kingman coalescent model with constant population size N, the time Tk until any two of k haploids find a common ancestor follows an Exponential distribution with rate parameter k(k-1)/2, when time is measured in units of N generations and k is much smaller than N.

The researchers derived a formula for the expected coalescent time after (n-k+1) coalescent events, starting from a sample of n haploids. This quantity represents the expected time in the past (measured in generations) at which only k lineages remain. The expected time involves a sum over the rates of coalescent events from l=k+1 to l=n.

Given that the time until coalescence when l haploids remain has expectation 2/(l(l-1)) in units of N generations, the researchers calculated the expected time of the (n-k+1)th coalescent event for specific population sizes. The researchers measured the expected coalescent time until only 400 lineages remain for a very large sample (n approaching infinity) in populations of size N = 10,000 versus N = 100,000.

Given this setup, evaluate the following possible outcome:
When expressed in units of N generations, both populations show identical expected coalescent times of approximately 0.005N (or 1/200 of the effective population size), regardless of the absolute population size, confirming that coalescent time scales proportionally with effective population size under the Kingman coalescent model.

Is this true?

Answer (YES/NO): NO